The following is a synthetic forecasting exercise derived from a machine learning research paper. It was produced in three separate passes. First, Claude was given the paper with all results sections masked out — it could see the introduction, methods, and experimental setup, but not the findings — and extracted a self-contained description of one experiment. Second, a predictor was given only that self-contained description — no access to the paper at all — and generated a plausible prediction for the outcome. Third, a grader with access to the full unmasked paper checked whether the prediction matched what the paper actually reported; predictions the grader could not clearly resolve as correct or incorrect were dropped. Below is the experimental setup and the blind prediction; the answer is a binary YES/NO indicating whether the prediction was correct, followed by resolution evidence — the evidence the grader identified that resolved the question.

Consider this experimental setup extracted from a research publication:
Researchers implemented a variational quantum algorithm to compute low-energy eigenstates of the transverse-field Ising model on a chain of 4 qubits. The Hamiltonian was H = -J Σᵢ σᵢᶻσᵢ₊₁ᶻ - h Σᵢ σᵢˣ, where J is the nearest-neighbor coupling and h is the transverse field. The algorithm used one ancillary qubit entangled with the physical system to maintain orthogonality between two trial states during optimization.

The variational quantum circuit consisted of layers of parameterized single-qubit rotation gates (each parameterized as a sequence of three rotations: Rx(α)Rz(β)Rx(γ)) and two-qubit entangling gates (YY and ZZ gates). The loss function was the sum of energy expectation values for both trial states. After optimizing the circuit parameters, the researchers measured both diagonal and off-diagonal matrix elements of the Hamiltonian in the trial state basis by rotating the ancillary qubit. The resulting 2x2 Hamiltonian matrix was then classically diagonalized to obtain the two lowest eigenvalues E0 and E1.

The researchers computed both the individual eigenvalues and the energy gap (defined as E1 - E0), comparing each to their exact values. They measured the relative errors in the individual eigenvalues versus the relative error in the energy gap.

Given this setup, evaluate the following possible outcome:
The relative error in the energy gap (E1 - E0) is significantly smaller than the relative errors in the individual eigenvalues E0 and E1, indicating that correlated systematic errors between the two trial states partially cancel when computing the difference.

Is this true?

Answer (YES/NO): YES